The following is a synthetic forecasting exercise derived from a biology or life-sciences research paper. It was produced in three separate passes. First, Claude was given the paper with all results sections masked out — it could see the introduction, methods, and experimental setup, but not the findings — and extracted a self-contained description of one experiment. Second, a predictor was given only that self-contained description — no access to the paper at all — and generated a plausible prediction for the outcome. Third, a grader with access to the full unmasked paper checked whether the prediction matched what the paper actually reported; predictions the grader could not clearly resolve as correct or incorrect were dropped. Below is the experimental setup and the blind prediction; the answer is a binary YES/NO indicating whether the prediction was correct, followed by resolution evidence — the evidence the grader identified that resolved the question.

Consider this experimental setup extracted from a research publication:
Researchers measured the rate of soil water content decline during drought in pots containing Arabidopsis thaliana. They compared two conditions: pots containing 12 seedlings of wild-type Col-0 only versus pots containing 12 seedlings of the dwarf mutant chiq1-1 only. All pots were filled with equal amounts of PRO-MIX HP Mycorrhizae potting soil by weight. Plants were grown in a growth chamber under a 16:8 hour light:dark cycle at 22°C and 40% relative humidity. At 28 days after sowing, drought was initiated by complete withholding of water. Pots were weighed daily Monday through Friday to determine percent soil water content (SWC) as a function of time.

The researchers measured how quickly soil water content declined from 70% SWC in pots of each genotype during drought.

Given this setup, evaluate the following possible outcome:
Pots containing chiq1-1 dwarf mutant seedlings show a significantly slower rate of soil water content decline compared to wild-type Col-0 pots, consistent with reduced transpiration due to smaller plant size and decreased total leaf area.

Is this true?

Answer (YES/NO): YES